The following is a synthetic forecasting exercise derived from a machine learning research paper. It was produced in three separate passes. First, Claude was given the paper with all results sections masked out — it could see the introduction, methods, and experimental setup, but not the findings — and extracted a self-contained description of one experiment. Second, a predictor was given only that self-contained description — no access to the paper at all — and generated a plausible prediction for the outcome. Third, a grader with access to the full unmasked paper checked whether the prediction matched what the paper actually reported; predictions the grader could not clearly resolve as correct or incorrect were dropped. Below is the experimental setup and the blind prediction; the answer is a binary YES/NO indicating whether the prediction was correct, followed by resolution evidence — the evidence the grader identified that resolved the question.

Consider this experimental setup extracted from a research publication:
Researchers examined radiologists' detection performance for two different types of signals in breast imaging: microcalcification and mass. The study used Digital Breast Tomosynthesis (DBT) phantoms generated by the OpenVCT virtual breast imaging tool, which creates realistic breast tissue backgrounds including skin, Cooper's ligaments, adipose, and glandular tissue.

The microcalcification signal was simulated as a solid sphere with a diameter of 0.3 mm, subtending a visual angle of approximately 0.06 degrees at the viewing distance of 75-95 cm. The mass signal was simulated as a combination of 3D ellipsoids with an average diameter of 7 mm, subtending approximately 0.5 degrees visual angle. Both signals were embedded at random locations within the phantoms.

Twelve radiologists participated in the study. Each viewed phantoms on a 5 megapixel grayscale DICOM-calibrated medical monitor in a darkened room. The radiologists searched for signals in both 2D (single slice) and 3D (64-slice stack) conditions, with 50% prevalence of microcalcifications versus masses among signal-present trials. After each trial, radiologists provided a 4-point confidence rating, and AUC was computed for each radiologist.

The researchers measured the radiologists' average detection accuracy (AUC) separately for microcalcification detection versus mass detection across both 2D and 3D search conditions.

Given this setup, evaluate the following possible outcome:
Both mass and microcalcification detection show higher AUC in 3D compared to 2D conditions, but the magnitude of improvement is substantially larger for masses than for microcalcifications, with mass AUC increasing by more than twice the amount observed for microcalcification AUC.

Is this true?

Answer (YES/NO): NO